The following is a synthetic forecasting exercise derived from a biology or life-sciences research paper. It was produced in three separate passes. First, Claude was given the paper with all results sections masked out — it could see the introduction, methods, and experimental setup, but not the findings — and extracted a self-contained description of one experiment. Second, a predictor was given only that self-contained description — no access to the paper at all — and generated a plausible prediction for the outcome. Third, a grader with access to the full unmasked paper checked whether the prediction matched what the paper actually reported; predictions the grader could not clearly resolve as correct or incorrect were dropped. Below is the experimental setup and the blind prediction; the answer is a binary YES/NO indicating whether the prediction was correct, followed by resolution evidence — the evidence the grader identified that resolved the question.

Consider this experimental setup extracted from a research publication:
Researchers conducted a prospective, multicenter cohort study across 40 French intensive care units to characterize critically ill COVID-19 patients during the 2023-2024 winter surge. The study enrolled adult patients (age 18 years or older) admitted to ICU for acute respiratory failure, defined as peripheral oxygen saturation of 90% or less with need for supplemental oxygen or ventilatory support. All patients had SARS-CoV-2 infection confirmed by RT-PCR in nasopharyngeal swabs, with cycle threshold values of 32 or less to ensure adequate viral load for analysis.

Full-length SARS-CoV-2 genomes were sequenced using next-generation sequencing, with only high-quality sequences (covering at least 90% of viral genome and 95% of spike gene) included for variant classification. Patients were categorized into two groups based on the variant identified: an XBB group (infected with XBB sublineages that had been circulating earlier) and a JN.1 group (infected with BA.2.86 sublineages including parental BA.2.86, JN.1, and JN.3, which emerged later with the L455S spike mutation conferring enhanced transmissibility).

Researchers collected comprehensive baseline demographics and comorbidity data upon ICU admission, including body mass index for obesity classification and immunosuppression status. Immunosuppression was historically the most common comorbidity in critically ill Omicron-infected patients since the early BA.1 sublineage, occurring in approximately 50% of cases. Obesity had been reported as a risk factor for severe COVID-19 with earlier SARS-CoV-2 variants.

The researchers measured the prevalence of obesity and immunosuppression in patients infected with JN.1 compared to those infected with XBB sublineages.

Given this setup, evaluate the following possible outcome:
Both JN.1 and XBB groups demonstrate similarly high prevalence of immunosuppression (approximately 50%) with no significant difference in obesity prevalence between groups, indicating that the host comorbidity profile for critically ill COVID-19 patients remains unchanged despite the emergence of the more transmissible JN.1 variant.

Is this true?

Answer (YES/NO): NO